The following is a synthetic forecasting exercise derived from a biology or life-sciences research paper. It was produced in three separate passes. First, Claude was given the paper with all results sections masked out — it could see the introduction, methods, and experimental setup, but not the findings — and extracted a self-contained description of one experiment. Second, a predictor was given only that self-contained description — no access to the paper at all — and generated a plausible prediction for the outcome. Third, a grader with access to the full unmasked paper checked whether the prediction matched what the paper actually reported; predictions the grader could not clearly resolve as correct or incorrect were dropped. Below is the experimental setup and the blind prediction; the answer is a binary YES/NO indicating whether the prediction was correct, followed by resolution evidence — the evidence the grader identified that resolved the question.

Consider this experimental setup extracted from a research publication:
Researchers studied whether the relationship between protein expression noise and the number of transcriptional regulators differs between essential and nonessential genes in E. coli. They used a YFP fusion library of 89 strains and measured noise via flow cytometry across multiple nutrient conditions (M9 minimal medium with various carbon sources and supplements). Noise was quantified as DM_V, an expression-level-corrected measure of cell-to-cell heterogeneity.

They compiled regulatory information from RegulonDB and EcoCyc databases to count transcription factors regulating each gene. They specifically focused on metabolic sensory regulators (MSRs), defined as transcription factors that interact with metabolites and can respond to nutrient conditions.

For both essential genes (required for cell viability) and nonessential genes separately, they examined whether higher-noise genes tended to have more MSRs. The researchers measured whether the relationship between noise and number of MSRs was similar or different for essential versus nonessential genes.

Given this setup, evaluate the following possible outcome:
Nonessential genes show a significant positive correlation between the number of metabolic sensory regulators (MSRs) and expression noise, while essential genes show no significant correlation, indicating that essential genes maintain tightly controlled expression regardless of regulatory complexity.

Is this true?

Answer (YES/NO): NO